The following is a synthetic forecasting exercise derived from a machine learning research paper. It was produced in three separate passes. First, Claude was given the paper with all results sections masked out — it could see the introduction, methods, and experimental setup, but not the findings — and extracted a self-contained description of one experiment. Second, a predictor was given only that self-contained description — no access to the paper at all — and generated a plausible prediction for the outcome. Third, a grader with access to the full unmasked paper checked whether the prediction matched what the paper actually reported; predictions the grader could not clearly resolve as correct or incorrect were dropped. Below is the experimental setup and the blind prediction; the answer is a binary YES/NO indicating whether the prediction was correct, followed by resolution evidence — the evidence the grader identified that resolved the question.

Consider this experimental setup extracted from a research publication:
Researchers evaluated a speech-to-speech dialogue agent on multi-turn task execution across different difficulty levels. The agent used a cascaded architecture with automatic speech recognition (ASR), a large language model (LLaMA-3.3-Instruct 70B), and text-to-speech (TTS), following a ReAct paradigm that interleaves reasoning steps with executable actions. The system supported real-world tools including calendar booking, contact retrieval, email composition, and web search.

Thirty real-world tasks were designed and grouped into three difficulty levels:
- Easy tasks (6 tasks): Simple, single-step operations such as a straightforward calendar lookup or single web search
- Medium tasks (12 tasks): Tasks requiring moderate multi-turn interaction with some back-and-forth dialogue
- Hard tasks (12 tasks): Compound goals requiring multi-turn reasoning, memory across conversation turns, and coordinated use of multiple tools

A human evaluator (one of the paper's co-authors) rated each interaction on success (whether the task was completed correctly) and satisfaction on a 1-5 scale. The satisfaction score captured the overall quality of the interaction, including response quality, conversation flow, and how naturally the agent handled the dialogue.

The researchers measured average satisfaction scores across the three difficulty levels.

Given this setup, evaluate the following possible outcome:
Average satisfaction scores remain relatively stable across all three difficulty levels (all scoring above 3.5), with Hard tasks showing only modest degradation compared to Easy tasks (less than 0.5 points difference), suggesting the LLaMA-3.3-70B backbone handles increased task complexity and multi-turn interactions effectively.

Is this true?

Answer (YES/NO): NO